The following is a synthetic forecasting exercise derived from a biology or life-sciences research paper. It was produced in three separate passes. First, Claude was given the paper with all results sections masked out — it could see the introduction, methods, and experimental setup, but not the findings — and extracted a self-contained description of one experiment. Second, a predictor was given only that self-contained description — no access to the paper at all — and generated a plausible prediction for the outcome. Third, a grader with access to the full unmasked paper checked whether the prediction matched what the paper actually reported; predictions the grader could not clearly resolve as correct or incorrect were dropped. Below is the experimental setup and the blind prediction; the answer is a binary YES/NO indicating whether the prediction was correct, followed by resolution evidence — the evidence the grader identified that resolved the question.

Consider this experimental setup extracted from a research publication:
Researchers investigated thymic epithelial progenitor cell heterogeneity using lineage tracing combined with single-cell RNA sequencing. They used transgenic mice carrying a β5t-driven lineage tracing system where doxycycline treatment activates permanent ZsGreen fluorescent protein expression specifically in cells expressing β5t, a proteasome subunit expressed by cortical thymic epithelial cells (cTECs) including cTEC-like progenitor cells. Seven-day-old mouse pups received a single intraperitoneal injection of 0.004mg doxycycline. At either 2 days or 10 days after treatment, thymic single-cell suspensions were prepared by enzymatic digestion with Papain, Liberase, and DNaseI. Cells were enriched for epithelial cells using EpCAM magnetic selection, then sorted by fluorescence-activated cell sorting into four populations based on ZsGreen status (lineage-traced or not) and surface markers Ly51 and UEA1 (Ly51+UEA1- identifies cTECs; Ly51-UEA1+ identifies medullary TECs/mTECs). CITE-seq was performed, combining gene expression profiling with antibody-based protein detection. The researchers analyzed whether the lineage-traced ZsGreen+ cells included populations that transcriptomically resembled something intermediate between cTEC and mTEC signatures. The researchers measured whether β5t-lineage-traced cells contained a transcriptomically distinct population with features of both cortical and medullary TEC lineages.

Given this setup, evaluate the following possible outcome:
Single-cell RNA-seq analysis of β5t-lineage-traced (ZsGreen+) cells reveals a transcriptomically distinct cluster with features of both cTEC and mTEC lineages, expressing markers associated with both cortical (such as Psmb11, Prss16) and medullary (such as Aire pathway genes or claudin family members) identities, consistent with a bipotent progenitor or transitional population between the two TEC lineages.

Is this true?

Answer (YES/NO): YES